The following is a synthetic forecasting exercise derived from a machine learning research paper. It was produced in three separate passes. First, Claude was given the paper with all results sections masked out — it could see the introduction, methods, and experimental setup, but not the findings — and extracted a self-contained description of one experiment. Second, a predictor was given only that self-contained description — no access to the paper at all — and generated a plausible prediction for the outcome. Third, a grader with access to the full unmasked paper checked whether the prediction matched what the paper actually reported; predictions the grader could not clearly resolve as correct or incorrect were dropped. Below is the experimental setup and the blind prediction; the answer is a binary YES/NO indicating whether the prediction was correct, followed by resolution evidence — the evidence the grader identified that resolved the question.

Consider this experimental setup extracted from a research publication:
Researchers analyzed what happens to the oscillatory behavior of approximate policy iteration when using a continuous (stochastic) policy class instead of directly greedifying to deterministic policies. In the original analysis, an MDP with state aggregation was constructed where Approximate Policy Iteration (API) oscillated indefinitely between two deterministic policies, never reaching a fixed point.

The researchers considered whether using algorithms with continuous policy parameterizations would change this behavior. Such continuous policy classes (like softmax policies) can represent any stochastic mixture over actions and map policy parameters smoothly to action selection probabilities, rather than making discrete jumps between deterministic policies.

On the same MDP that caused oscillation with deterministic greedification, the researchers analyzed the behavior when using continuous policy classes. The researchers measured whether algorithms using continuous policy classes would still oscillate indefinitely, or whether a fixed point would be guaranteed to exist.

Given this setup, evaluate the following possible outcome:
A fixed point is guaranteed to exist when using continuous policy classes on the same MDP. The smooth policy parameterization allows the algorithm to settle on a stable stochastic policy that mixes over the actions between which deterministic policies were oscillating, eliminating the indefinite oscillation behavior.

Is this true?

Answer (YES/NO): YES